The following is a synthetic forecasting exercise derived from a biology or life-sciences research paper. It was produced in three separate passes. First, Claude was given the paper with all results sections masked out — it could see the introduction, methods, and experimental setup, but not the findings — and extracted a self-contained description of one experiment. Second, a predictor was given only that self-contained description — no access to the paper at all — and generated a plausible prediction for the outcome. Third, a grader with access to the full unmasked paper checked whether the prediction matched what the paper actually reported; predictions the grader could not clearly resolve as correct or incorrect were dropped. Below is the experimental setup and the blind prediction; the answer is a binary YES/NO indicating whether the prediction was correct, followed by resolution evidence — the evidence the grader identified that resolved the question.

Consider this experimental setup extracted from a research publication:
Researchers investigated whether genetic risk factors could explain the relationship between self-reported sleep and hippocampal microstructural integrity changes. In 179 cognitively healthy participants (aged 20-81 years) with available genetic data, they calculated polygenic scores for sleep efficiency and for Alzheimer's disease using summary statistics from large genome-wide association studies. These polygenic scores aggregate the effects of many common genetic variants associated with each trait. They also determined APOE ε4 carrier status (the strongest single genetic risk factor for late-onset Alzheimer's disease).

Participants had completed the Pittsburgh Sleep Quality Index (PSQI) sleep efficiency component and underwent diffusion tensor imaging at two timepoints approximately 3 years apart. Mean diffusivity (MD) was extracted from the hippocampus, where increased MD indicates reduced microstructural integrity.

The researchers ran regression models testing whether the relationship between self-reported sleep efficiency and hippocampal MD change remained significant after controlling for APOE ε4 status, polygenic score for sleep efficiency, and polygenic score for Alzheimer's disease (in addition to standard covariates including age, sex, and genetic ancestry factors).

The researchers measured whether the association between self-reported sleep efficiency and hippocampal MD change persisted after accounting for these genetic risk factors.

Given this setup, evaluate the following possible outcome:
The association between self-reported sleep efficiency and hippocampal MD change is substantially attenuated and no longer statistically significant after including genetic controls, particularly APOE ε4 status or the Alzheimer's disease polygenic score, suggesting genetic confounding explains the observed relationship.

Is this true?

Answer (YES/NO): NO